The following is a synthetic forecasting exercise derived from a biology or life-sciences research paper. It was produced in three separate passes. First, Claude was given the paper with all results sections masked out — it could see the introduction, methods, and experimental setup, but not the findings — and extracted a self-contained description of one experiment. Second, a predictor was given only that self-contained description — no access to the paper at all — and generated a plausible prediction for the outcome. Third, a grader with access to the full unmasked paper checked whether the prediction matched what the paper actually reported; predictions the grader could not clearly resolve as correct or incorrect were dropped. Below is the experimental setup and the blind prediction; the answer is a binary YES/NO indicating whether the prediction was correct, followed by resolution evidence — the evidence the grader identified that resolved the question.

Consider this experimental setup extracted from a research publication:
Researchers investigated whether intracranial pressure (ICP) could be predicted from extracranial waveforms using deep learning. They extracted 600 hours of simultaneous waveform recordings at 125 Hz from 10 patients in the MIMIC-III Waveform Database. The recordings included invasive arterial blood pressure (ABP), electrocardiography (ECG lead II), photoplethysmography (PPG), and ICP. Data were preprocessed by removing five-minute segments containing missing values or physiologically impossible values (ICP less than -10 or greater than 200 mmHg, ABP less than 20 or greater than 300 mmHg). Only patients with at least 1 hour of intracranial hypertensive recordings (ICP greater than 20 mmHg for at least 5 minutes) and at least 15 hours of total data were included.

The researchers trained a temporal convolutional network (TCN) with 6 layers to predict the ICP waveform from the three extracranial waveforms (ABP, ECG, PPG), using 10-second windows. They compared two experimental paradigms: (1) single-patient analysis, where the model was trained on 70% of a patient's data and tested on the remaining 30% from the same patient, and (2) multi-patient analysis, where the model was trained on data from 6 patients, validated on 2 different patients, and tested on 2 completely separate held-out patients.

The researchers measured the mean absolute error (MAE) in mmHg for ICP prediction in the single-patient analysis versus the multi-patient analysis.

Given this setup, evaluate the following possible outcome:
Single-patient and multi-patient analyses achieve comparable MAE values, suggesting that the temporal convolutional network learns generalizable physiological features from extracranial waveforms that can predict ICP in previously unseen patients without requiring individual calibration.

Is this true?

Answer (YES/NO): NO